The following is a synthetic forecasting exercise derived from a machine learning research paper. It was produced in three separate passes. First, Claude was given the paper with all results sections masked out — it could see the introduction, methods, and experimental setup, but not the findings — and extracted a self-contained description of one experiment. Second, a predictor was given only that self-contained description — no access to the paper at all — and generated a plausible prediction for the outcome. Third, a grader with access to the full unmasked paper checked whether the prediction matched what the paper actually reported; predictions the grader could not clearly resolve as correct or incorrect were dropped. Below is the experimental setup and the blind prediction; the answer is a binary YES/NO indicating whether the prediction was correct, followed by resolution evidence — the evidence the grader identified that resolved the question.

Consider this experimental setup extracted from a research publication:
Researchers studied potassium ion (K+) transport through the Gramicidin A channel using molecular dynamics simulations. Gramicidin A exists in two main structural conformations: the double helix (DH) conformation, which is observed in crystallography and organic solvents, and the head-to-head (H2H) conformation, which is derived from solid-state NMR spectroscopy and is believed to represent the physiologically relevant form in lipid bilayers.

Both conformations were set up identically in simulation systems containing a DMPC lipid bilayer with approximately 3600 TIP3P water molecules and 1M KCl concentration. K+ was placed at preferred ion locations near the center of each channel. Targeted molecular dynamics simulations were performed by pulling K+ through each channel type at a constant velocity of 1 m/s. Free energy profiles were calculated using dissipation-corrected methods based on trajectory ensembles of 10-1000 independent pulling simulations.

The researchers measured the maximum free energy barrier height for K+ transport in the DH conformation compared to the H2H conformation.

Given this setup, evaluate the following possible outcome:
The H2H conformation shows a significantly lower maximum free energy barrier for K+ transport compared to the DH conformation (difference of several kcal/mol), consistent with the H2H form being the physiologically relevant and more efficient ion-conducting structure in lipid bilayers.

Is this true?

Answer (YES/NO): NO